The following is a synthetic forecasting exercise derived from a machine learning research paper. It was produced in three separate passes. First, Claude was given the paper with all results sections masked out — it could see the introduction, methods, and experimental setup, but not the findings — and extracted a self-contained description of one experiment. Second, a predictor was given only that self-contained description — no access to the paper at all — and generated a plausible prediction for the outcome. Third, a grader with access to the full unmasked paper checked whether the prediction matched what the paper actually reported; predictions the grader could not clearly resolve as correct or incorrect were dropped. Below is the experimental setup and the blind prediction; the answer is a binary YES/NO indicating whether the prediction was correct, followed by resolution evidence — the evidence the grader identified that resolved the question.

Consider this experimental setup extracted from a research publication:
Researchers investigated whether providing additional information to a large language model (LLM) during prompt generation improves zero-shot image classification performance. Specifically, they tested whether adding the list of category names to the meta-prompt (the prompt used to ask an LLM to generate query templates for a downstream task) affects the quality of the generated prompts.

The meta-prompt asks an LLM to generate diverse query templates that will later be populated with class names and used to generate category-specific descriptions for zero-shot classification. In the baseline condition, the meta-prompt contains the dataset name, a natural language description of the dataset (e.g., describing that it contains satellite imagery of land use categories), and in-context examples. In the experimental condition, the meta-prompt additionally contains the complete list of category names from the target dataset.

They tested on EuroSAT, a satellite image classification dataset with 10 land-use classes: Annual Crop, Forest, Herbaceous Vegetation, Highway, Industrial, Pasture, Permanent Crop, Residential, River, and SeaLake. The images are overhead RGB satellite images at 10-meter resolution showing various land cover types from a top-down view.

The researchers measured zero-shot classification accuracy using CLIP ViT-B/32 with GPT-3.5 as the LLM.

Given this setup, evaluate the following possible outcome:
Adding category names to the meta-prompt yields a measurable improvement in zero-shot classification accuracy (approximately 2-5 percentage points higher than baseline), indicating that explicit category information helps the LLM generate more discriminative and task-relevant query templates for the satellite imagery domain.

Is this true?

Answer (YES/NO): NO